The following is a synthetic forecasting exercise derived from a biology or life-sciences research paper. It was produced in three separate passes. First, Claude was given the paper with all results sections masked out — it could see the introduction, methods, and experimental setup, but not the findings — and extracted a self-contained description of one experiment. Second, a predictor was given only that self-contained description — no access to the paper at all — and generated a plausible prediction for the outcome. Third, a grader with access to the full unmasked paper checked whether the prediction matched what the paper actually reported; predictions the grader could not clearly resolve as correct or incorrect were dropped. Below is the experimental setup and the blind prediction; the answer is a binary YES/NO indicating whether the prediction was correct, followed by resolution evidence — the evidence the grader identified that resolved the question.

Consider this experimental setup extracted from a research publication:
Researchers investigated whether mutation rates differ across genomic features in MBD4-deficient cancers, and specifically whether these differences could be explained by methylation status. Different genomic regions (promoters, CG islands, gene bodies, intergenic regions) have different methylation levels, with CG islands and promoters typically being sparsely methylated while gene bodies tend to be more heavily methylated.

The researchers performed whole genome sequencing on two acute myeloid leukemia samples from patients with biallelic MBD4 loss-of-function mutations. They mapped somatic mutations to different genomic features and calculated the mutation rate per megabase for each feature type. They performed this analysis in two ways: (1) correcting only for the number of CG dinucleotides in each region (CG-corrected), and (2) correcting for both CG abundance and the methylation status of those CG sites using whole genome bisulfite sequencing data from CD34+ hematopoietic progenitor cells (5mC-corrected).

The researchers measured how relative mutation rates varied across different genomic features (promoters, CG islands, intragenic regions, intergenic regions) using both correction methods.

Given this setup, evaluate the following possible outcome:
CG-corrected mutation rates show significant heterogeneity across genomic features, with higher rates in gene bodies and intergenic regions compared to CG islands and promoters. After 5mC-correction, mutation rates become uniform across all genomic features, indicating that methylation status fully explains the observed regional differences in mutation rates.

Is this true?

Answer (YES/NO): YES